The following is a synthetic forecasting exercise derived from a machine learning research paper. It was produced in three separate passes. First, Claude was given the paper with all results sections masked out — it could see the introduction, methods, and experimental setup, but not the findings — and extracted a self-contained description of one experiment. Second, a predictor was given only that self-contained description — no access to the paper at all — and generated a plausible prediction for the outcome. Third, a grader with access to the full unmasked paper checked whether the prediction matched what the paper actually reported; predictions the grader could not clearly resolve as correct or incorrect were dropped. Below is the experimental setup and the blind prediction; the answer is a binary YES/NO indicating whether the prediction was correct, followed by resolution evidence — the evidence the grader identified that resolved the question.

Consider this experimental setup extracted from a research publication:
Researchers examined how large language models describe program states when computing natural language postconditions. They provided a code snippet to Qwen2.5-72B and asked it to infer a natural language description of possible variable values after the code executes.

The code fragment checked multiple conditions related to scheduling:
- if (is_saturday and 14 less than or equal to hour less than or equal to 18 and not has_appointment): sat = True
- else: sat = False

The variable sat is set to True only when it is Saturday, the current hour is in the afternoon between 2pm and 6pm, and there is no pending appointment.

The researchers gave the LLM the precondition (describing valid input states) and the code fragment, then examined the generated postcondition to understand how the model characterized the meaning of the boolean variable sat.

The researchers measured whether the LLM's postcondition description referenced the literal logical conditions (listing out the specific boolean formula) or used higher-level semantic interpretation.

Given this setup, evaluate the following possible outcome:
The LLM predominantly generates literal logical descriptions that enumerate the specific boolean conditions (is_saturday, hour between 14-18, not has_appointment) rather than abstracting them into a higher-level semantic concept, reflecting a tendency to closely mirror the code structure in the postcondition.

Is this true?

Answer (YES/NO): NO